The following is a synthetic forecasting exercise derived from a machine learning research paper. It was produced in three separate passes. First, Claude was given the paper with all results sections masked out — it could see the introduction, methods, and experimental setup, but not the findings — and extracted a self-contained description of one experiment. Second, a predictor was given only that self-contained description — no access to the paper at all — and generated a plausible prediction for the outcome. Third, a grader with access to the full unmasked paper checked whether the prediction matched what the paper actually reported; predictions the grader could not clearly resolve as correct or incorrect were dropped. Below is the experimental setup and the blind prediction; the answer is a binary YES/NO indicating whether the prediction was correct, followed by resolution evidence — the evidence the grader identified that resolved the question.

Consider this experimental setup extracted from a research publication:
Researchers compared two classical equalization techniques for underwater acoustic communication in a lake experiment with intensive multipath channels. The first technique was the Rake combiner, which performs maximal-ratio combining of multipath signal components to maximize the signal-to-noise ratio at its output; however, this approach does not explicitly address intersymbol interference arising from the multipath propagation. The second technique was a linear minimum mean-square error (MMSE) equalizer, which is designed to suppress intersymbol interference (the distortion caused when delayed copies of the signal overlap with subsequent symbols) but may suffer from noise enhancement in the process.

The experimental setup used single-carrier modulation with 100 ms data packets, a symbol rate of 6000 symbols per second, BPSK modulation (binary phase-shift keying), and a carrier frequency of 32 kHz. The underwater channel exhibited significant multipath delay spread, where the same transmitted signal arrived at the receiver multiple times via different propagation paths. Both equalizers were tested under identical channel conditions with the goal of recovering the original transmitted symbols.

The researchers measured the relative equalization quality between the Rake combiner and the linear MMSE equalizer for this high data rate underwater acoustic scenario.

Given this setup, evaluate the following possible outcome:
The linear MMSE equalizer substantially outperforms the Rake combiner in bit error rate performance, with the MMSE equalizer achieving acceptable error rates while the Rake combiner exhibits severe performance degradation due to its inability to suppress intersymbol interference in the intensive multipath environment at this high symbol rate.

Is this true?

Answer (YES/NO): NO